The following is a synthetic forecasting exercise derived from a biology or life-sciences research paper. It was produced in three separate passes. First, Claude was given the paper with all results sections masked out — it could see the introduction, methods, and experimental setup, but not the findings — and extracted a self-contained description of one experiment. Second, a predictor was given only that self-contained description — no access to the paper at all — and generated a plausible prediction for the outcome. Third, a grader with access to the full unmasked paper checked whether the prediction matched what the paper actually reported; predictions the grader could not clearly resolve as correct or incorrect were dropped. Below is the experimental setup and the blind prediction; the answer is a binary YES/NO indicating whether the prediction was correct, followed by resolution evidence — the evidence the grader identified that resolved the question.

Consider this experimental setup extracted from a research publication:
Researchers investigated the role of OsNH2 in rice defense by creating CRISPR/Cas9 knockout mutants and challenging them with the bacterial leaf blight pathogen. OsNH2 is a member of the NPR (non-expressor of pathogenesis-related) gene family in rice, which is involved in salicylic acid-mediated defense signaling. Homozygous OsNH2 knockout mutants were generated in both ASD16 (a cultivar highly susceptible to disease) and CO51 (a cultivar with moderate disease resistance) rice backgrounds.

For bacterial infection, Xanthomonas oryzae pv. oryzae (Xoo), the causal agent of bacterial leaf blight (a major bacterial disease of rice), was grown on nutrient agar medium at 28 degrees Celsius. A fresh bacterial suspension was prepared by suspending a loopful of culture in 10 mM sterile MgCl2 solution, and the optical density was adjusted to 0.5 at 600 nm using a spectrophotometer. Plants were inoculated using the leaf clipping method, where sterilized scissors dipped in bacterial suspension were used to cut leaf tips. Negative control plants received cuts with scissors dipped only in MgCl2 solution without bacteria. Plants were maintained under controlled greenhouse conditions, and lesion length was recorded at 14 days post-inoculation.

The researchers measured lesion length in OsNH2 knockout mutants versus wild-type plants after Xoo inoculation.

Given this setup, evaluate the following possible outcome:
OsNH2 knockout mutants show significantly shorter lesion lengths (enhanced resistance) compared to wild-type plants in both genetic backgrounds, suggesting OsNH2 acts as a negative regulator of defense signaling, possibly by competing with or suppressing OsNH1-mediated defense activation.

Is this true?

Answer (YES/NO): NO